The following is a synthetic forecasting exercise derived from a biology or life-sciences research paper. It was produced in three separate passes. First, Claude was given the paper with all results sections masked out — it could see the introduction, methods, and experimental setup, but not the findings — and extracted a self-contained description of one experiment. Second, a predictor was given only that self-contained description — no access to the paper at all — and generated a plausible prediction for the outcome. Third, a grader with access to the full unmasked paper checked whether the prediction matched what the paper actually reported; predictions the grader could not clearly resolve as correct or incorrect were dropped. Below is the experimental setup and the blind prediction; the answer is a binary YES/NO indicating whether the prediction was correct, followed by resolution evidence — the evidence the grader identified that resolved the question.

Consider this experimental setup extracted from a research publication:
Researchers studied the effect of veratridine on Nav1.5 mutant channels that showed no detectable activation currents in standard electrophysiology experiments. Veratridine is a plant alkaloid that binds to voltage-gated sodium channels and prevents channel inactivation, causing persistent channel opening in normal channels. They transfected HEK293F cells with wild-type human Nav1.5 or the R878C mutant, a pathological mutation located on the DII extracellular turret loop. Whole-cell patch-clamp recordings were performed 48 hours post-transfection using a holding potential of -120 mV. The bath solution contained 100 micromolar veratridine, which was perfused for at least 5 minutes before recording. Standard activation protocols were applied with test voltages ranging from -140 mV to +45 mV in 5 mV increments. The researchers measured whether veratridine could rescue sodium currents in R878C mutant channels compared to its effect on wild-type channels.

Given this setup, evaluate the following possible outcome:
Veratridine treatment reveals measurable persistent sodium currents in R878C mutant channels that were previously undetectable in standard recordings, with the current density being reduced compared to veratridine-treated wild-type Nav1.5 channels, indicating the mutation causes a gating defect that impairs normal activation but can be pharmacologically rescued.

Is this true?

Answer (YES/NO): NO